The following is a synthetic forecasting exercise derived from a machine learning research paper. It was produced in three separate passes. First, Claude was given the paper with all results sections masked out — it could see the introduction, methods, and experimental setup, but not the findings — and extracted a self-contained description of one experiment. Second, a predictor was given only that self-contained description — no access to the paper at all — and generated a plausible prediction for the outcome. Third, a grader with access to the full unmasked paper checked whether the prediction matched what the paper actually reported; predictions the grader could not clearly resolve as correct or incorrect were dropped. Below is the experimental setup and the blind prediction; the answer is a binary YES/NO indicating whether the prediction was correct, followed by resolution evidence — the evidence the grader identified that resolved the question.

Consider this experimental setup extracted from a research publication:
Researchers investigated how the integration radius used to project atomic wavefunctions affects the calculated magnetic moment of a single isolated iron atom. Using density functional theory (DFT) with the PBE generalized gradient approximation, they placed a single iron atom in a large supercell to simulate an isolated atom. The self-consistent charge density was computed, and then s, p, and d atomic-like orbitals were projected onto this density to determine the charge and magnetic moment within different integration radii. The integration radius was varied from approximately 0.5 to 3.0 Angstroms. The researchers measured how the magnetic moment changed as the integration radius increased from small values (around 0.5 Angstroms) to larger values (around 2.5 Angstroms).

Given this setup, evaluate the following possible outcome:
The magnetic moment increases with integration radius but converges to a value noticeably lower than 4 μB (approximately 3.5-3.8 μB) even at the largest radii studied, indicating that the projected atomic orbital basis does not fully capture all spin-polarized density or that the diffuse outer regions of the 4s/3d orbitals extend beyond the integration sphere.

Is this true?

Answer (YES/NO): NO